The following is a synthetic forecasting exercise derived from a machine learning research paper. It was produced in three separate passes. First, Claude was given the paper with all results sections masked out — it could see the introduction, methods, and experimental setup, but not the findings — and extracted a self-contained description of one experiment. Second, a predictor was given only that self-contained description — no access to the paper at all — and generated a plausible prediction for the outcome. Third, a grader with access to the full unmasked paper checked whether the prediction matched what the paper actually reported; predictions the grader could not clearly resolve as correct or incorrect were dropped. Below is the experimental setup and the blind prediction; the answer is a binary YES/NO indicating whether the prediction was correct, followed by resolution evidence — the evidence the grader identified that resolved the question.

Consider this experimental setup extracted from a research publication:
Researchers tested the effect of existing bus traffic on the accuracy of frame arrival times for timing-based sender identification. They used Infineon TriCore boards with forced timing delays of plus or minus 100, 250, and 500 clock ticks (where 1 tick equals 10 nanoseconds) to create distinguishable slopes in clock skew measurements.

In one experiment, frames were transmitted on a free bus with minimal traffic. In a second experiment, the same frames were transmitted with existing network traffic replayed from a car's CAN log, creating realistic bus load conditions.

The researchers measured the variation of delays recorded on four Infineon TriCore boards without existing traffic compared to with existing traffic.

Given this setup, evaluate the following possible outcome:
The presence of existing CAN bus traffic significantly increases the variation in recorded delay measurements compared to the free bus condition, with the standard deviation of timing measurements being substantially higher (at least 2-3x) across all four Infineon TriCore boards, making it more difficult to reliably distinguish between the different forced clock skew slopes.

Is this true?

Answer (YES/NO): YES